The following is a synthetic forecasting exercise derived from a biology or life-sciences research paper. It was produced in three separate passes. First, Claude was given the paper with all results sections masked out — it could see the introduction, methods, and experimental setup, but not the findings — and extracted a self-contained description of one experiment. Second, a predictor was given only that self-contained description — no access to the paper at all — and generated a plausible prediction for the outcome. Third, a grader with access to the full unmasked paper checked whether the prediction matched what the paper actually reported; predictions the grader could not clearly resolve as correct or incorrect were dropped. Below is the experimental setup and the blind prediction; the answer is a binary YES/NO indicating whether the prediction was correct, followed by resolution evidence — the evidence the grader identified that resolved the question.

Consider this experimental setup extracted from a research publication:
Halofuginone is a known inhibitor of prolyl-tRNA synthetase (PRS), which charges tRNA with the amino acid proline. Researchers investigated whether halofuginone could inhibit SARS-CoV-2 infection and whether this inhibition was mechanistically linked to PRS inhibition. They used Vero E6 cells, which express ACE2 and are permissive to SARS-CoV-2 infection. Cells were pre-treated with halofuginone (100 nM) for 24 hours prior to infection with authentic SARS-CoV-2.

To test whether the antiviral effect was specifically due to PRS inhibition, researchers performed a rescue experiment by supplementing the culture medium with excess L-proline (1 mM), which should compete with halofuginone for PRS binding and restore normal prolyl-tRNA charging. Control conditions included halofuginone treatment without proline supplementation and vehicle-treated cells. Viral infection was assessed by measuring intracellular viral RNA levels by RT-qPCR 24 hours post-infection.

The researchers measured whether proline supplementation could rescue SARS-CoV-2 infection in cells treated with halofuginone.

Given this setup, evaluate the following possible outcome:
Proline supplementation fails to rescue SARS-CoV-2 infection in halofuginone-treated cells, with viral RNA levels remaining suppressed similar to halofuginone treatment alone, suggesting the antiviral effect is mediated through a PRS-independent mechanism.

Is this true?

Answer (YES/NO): NO